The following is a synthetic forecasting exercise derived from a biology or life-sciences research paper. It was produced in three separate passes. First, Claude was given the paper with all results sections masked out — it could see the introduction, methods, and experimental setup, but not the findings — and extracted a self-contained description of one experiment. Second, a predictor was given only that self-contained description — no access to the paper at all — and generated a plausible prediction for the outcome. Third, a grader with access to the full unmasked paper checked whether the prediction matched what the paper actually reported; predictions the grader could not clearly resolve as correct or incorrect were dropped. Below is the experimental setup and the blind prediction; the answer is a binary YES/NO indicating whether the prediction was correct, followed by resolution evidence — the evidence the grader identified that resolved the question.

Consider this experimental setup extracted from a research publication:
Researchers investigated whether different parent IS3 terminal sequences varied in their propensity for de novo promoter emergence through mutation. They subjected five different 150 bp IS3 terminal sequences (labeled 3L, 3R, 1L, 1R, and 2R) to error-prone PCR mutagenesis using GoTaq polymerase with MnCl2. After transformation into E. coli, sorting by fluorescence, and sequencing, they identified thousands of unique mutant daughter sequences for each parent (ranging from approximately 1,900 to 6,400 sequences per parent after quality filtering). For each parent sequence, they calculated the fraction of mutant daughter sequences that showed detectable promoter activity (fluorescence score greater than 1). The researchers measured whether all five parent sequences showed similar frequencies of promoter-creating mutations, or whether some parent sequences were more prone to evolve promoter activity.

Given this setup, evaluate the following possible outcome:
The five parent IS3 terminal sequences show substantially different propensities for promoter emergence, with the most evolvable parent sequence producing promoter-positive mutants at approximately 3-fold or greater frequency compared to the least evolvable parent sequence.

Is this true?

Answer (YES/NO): YES